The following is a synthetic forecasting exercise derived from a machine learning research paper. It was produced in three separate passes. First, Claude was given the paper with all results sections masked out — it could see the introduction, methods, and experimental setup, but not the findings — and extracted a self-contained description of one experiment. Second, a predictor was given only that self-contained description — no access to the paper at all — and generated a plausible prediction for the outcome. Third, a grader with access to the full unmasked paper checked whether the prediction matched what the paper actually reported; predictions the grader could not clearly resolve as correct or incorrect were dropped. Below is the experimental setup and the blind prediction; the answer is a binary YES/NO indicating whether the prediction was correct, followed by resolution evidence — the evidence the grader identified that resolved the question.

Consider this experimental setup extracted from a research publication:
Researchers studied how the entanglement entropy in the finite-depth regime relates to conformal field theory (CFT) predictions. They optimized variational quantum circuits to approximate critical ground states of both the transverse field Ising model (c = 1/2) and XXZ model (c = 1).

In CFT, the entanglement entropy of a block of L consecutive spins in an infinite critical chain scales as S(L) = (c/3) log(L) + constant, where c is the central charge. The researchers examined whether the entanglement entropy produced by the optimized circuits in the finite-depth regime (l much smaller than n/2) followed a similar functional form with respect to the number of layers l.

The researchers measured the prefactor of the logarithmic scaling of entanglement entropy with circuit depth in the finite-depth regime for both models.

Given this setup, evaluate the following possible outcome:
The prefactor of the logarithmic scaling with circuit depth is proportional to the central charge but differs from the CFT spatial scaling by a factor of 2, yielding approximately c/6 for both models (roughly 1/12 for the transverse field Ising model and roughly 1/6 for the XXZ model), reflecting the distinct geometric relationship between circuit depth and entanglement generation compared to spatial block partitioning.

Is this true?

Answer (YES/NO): NO